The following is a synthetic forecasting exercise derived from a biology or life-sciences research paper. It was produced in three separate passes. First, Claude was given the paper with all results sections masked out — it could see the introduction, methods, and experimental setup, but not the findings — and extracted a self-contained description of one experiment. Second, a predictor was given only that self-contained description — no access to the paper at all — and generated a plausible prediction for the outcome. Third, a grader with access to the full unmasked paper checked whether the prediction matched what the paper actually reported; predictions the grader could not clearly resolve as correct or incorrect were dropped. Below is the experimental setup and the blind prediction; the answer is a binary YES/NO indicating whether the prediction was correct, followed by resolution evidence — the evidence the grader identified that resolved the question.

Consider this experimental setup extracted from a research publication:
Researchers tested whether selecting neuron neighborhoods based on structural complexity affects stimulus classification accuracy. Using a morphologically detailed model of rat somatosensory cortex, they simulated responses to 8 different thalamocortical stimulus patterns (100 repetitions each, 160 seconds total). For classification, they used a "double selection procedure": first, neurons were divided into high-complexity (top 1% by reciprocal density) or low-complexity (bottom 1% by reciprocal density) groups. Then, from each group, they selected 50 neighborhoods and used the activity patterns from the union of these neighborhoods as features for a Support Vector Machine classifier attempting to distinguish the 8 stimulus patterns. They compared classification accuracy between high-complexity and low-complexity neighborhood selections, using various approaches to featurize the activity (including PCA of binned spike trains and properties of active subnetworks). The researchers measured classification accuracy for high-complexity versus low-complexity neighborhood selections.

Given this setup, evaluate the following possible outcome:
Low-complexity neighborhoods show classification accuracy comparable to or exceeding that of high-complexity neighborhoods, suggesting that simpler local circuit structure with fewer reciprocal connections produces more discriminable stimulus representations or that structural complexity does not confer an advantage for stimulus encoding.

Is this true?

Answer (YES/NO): YES